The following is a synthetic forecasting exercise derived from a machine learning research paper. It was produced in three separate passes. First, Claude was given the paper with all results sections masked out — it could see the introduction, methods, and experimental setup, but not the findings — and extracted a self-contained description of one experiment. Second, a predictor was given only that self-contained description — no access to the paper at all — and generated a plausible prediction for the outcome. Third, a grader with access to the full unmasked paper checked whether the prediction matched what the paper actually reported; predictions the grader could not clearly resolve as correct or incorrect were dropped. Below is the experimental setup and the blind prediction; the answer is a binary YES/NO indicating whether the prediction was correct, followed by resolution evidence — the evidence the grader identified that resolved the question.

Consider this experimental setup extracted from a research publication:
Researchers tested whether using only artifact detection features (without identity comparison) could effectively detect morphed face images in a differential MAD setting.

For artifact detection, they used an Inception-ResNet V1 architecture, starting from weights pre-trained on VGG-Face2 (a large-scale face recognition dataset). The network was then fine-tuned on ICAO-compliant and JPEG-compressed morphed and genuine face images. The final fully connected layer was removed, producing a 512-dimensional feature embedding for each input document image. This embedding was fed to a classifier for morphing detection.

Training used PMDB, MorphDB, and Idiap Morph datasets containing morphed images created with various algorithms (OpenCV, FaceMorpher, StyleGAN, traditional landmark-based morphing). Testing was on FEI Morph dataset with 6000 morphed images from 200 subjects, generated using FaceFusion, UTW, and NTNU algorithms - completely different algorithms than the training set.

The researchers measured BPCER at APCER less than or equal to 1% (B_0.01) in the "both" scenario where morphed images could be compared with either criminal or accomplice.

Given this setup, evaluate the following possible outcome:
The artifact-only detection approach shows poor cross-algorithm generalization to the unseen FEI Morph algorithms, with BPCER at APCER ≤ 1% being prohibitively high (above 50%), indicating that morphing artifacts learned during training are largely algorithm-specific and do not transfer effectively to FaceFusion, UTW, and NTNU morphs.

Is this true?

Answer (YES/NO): NO